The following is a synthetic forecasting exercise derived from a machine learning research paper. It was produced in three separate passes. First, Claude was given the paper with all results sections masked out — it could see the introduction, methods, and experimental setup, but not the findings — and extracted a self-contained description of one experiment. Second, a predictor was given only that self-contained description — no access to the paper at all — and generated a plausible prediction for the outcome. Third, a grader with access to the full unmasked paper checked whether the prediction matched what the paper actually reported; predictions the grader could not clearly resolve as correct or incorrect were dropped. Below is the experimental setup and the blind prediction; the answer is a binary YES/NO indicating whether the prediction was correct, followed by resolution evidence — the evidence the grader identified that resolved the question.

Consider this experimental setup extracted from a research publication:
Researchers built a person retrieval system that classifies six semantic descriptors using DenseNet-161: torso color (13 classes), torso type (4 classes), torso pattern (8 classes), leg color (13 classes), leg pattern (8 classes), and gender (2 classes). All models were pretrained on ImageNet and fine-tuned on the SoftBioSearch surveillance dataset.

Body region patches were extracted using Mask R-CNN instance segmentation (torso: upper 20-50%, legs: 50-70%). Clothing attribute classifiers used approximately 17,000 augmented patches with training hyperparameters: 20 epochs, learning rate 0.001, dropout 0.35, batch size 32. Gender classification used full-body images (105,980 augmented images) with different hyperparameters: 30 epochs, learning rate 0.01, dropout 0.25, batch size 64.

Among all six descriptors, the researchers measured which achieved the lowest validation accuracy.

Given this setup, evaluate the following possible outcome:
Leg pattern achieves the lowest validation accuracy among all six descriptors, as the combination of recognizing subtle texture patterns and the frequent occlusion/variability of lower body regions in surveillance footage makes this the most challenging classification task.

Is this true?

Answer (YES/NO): NO